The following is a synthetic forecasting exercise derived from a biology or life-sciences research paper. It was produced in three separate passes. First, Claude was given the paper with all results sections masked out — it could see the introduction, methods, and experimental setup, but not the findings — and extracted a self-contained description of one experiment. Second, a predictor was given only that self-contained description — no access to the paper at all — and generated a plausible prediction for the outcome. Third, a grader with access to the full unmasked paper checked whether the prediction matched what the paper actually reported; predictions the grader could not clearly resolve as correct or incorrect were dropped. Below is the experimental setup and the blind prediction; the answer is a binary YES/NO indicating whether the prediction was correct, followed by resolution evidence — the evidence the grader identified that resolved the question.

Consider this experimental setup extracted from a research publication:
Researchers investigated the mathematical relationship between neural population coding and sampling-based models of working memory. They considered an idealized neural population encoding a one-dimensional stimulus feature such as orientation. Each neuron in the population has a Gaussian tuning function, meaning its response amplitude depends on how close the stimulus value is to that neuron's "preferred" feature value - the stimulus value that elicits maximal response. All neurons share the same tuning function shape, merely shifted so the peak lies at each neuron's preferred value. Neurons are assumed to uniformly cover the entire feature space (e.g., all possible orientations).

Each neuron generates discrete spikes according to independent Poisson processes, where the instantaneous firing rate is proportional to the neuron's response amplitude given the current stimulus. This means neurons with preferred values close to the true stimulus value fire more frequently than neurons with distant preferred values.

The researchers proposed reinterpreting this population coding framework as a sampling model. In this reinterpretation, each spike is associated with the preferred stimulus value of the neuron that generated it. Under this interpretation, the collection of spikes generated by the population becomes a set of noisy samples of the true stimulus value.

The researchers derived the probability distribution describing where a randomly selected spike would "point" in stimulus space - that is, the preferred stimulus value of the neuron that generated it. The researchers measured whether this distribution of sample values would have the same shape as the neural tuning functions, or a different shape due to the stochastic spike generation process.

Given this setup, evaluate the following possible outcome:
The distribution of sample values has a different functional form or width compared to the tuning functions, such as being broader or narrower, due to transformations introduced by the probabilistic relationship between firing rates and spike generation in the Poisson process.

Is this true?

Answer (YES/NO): NO